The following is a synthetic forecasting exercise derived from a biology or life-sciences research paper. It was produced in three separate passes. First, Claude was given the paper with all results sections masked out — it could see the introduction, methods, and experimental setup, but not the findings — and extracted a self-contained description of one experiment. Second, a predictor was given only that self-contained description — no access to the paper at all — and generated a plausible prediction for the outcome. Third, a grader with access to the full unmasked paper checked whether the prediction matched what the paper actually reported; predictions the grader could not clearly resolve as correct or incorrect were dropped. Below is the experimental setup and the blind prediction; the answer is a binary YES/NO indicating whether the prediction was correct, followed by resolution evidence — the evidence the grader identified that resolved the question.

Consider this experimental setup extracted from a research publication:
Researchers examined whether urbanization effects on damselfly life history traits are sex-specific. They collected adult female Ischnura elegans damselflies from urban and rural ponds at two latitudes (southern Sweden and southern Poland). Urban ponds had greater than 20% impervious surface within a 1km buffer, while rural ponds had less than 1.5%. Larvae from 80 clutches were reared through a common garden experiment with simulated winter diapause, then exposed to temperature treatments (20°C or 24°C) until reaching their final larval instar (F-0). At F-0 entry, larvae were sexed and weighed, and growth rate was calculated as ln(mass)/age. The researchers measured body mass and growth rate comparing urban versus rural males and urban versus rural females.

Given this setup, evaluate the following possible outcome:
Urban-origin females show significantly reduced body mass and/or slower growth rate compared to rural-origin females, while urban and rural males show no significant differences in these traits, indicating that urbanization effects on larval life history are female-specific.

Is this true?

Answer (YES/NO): NO